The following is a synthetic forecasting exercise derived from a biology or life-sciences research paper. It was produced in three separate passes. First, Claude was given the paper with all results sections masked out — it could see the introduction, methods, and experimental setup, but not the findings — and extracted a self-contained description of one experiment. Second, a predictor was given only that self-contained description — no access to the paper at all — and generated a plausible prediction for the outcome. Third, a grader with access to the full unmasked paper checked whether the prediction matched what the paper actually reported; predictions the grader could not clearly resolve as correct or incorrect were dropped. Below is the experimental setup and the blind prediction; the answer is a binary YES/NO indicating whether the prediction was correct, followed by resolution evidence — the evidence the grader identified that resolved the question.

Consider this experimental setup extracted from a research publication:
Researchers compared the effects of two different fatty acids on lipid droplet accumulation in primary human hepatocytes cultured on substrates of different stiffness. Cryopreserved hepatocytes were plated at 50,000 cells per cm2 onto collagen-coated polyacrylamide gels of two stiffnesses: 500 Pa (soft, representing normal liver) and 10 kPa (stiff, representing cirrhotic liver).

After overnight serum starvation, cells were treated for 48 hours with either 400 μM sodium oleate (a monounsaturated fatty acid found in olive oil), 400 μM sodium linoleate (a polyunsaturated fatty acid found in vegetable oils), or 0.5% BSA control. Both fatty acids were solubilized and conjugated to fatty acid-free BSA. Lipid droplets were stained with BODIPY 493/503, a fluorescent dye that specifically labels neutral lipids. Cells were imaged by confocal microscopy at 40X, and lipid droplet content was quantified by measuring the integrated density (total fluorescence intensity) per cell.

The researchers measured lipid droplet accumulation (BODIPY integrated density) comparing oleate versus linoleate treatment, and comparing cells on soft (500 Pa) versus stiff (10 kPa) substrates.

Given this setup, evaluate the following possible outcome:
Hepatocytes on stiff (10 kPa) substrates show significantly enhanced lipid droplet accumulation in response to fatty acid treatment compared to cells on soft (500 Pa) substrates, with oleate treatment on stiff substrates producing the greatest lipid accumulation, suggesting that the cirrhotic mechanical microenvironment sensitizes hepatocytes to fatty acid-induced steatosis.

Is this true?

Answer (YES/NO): NO